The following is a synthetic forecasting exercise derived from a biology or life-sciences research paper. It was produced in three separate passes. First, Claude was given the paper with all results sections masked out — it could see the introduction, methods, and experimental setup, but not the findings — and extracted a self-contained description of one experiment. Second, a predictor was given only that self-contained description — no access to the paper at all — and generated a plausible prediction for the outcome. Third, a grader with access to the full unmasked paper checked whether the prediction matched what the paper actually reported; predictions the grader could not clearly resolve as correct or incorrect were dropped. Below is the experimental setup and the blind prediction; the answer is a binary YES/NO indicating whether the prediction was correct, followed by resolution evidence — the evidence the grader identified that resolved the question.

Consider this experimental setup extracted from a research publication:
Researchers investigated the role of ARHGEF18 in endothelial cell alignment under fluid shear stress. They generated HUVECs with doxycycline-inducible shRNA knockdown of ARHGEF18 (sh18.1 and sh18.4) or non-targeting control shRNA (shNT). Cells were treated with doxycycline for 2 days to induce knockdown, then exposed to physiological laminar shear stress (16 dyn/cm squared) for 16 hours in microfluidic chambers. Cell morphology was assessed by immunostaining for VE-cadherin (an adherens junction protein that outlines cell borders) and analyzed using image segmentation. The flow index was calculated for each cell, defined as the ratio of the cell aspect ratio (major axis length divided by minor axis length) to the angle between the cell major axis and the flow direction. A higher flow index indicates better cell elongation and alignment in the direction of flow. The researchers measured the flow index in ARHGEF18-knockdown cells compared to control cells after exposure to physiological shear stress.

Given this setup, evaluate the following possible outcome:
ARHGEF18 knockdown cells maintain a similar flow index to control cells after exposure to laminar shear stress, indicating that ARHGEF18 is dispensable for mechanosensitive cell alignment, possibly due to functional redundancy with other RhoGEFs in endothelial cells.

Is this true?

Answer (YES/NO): NO